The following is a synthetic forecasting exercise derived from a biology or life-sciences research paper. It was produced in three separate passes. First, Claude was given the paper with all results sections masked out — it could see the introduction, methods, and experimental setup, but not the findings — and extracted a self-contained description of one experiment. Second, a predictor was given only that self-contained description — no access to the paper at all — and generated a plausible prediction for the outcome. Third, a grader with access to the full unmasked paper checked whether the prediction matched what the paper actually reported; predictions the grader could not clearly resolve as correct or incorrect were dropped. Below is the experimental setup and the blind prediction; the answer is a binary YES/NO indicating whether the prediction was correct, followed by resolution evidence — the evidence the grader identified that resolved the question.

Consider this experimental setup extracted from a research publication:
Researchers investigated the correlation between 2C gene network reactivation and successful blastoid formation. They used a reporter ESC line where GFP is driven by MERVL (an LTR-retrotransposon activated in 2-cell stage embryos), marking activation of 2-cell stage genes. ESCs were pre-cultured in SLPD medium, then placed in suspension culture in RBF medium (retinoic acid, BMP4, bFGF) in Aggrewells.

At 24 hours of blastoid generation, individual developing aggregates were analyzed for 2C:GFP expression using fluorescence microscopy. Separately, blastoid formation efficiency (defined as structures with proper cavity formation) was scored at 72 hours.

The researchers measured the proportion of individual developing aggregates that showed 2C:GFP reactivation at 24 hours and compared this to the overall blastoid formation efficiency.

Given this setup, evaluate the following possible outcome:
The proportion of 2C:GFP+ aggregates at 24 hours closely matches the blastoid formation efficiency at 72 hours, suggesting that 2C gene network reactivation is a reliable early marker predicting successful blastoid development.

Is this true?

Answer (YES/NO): NO